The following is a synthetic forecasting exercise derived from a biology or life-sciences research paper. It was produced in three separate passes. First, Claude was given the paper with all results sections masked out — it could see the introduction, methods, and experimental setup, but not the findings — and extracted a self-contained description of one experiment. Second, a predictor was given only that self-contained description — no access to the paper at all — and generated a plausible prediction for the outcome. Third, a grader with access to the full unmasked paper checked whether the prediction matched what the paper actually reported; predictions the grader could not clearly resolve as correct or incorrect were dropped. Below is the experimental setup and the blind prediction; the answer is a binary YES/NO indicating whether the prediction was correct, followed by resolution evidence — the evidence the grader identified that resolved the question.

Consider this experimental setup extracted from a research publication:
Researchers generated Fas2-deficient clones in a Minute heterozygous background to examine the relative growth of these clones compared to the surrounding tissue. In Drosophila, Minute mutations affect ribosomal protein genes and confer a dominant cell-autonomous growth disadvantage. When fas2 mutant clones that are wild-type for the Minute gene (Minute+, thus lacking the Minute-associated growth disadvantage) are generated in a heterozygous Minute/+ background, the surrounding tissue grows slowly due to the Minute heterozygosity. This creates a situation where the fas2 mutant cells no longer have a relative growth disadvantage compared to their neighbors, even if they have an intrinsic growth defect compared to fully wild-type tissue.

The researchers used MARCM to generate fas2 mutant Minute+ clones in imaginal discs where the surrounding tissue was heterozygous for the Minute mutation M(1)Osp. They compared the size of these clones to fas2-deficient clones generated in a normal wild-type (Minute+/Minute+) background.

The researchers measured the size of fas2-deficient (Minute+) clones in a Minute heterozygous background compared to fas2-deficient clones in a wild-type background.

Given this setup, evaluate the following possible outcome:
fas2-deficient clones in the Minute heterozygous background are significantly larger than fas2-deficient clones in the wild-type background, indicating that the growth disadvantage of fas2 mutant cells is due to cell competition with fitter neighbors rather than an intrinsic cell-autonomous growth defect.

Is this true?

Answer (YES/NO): YES